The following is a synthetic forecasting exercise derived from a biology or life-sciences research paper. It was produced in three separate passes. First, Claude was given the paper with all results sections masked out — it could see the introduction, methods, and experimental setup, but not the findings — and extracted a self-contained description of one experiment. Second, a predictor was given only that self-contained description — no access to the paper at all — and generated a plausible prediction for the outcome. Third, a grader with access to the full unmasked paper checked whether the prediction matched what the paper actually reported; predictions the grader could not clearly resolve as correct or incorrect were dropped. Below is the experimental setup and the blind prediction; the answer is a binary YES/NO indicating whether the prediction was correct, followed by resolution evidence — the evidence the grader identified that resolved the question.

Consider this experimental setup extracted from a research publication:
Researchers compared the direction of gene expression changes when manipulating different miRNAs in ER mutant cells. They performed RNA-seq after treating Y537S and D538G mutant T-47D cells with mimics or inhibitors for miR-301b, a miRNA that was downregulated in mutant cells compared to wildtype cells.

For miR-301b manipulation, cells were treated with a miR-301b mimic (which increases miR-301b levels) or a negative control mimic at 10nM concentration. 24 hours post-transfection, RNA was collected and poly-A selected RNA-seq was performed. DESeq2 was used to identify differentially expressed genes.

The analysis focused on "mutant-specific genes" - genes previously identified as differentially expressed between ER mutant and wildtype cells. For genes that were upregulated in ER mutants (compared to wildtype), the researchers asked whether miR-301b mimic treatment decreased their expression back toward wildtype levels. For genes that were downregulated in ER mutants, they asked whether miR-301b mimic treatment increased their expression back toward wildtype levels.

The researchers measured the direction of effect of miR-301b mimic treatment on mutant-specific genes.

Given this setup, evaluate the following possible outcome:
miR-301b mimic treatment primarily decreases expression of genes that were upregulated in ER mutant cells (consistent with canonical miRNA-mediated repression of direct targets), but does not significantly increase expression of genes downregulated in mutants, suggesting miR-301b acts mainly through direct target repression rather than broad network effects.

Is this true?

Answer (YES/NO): NO